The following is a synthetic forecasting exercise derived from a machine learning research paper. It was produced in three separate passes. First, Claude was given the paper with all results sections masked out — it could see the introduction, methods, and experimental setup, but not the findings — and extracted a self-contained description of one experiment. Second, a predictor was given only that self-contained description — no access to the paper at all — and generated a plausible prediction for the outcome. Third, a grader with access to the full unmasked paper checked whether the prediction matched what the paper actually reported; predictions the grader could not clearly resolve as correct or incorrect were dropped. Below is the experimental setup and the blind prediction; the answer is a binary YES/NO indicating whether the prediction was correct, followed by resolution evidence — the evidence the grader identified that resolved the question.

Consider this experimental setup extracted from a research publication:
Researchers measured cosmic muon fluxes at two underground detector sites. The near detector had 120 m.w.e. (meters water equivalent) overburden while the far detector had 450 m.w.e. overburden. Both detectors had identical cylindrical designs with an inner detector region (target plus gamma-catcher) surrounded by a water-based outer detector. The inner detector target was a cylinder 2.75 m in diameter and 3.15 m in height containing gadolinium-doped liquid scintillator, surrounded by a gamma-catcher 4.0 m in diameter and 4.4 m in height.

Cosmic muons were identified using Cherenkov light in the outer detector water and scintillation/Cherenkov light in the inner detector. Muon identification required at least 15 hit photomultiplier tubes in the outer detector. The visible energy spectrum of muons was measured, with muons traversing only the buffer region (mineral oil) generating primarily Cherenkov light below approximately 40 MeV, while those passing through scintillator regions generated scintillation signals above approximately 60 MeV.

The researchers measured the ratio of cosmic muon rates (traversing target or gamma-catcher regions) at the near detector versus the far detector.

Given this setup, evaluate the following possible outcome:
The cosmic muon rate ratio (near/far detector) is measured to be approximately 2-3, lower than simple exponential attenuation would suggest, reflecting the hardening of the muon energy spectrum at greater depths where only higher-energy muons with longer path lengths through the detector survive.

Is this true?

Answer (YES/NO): NO